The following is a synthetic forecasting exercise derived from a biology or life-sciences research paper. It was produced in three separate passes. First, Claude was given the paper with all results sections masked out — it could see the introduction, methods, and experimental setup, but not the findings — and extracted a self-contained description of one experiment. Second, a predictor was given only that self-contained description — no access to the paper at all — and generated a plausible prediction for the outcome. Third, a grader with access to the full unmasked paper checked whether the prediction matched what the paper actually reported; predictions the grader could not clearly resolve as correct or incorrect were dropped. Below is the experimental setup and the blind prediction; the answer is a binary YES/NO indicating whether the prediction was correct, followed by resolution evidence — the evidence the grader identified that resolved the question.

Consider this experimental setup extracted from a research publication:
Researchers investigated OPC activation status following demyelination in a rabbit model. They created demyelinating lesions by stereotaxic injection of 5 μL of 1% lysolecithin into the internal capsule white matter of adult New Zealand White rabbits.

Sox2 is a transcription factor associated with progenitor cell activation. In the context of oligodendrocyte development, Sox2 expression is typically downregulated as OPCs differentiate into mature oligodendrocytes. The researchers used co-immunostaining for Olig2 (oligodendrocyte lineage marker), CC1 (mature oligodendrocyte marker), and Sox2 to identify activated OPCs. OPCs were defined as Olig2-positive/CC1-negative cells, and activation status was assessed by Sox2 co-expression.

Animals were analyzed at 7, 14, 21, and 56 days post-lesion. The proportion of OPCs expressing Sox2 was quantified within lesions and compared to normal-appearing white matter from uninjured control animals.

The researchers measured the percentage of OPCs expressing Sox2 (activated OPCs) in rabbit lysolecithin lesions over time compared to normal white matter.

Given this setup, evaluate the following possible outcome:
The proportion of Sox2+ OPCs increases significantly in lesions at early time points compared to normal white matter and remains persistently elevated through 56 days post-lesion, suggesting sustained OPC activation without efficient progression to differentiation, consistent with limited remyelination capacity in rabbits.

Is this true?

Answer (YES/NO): YES